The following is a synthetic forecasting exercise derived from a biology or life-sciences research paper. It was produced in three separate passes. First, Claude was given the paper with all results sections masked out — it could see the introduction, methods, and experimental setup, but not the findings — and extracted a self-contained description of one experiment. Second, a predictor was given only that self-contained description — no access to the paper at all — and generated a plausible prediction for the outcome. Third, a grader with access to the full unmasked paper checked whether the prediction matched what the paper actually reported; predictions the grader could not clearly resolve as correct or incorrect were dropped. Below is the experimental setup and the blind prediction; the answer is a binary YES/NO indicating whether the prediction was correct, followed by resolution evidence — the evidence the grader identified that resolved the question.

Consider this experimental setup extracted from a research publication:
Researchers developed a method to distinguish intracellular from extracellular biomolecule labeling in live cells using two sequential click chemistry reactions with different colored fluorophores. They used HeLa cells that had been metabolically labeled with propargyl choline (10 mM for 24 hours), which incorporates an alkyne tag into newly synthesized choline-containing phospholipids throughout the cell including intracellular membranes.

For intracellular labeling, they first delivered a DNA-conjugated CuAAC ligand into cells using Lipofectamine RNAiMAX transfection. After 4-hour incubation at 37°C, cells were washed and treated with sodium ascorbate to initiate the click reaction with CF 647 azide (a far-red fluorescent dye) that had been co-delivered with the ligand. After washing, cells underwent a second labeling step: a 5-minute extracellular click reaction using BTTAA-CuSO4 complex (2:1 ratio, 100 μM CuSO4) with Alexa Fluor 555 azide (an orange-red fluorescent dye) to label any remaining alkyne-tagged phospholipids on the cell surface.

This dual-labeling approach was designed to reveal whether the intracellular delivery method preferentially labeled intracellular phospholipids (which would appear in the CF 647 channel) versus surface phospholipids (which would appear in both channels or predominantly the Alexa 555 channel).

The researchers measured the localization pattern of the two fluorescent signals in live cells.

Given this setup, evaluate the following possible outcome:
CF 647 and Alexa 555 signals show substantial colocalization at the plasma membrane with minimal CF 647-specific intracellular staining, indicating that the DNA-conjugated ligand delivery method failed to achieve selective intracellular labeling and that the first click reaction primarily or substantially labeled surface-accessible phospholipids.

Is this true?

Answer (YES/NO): NO